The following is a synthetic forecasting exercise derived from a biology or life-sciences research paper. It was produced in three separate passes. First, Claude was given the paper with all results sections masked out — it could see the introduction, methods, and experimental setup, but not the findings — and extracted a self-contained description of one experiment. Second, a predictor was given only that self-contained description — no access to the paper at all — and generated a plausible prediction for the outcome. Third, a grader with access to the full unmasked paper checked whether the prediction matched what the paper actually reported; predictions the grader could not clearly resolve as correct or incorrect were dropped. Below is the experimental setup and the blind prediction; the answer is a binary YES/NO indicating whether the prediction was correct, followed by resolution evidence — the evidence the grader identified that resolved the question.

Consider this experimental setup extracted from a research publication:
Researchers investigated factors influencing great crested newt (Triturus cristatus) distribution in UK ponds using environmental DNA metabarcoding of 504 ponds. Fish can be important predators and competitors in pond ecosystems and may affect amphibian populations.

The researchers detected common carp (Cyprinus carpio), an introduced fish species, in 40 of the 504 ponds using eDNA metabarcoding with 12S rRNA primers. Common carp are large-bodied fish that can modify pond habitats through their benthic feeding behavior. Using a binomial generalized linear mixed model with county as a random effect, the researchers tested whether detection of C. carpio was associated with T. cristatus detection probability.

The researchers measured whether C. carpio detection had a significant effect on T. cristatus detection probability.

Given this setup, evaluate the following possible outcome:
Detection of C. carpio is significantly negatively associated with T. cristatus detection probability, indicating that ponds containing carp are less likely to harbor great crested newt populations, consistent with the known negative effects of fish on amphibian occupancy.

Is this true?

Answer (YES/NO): NO